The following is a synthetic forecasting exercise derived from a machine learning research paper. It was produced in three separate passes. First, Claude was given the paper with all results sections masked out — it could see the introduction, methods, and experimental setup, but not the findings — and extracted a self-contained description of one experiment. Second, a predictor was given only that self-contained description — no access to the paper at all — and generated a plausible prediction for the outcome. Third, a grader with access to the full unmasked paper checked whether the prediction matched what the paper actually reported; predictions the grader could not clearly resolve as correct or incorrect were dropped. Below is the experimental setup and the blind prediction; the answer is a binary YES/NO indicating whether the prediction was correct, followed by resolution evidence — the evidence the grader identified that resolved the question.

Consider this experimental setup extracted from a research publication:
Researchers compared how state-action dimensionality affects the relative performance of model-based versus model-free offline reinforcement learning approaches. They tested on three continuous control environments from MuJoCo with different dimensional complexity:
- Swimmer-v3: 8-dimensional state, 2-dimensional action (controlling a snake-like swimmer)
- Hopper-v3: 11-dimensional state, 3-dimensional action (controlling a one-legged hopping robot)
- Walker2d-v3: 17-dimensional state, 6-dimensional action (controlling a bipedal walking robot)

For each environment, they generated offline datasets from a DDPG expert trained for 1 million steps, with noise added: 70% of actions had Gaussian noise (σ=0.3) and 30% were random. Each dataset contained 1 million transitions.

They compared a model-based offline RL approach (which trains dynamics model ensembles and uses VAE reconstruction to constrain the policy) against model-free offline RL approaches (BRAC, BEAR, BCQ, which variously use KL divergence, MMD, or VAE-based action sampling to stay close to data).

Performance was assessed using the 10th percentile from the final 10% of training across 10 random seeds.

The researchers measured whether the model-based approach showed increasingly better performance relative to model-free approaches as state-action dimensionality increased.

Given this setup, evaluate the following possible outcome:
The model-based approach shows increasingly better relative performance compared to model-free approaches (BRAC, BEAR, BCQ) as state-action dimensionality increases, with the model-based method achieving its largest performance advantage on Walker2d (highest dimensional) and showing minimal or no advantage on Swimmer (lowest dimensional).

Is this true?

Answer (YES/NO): YES